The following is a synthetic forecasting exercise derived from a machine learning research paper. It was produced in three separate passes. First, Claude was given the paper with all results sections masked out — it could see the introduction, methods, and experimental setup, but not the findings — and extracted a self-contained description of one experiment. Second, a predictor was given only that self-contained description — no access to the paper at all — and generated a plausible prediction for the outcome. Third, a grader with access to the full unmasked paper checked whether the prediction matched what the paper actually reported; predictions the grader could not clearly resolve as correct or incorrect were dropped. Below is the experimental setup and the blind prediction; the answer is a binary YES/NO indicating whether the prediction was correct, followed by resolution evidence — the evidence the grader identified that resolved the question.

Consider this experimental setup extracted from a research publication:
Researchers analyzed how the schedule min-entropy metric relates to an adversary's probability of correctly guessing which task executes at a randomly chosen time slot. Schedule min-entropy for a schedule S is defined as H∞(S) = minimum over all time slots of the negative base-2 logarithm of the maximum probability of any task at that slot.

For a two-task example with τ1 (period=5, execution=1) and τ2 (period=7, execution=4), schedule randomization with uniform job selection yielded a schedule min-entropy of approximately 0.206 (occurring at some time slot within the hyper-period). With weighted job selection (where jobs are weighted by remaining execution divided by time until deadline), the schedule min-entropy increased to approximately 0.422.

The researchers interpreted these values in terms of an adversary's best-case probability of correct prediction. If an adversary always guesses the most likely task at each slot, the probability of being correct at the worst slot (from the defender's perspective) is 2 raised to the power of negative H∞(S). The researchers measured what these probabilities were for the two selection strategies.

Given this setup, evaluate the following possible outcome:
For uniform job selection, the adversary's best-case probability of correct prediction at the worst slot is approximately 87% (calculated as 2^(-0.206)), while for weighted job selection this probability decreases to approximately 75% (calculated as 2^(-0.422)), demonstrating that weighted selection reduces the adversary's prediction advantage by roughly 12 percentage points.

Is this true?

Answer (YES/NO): YES